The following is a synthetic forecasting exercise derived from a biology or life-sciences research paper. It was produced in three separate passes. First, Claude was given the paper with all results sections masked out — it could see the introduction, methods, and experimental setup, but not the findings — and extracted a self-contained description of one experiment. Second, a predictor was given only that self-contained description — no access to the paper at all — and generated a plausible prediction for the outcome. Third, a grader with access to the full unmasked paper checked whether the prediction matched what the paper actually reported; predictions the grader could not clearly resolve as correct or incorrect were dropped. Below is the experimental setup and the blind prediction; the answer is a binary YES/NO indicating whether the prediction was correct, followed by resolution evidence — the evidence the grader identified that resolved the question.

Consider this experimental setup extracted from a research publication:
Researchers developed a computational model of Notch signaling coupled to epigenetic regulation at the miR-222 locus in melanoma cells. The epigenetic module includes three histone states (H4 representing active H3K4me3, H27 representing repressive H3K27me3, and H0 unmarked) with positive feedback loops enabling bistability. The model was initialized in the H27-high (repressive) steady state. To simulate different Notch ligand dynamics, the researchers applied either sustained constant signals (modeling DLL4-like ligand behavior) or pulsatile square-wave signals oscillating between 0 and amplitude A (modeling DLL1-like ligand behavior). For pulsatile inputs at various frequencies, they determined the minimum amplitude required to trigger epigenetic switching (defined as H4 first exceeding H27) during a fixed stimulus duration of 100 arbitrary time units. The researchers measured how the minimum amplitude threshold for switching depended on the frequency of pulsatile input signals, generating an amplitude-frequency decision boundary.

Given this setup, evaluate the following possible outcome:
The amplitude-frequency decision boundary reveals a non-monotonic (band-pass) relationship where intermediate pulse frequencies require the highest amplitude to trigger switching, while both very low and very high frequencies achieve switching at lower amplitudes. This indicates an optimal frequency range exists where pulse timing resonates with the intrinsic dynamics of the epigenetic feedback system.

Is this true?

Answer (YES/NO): NO